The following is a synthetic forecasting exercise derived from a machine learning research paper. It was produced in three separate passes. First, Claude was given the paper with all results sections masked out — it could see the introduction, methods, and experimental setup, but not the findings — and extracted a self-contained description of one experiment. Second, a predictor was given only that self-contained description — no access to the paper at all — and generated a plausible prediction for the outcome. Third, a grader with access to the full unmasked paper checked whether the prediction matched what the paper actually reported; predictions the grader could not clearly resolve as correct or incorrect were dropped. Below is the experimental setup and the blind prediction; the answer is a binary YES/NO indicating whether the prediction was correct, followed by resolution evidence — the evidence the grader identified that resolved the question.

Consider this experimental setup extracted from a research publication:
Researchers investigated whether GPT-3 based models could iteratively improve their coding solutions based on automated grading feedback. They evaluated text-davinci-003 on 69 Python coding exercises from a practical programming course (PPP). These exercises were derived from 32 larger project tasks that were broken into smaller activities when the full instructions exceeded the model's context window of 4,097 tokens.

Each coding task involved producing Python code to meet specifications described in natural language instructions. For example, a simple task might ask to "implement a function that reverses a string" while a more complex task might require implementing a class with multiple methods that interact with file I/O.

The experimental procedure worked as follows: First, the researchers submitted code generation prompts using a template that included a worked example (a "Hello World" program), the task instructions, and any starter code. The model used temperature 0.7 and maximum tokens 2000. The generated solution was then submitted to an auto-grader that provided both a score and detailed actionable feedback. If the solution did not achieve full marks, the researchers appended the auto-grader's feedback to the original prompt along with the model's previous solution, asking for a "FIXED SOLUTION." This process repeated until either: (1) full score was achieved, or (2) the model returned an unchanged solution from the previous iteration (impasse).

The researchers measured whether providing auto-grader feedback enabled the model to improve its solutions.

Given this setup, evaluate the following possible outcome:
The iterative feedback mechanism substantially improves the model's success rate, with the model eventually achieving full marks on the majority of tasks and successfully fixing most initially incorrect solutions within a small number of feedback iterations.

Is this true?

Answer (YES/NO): NO